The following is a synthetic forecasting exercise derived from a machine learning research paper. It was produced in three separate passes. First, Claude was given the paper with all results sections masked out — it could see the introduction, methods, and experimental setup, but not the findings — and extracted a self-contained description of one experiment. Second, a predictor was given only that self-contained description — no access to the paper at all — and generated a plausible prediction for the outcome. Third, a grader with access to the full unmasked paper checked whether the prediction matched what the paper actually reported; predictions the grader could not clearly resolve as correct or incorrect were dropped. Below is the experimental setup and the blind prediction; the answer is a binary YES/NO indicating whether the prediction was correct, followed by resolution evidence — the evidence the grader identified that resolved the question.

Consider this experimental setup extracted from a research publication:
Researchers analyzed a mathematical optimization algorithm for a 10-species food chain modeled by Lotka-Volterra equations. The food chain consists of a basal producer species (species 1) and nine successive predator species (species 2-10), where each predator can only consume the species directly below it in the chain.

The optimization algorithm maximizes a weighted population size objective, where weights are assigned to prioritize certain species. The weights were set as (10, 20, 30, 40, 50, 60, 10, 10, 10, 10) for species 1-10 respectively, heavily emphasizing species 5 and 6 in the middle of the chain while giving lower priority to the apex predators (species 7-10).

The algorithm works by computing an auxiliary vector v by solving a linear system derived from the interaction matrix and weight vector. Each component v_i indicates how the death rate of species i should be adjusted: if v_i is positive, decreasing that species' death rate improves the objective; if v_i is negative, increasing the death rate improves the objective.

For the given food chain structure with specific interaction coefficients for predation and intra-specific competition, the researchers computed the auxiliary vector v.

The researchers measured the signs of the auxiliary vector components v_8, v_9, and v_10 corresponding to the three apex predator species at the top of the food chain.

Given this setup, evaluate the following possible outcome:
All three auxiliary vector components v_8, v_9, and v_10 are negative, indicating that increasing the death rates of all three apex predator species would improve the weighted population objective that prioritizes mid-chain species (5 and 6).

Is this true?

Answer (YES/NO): NO